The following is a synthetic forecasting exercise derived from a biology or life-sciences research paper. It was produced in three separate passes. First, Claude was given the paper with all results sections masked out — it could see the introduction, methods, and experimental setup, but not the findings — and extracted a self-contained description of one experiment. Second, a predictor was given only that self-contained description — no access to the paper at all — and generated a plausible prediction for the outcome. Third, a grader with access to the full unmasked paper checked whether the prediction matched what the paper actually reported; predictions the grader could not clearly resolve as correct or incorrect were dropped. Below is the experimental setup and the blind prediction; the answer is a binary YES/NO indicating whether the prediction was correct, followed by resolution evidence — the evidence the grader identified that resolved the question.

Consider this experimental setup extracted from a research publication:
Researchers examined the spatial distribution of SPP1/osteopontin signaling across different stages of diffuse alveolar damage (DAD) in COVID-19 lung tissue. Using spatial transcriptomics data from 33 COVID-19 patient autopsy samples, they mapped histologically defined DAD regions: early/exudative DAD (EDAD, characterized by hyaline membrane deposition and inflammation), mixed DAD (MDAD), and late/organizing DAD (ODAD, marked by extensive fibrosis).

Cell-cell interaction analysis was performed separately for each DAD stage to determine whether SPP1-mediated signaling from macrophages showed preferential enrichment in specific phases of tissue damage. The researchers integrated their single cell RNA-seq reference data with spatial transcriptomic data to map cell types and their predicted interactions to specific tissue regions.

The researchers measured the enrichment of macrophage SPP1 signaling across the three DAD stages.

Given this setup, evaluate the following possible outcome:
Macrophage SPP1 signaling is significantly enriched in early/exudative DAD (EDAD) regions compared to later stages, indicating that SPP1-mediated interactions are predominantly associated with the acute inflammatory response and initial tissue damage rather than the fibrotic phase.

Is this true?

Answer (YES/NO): YES